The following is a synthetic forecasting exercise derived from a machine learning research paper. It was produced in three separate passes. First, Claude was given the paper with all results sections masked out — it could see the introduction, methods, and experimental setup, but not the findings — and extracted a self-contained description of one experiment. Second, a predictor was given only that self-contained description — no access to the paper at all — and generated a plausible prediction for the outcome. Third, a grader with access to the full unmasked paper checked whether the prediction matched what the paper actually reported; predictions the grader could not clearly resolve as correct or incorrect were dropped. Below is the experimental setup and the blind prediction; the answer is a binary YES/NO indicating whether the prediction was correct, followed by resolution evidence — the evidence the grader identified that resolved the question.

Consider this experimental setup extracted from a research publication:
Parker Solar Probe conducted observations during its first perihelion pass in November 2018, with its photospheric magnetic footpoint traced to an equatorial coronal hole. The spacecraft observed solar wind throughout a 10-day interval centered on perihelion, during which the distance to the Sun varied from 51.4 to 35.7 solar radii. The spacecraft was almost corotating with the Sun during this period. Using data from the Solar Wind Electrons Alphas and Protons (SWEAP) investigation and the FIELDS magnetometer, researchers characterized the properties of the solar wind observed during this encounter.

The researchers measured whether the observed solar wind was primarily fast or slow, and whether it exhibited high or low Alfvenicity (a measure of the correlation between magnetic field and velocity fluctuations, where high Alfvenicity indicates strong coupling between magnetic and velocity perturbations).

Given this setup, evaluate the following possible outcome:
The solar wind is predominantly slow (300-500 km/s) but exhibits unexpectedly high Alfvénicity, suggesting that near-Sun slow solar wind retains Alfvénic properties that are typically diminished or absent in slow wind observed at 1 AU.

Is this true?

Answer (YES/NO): YES